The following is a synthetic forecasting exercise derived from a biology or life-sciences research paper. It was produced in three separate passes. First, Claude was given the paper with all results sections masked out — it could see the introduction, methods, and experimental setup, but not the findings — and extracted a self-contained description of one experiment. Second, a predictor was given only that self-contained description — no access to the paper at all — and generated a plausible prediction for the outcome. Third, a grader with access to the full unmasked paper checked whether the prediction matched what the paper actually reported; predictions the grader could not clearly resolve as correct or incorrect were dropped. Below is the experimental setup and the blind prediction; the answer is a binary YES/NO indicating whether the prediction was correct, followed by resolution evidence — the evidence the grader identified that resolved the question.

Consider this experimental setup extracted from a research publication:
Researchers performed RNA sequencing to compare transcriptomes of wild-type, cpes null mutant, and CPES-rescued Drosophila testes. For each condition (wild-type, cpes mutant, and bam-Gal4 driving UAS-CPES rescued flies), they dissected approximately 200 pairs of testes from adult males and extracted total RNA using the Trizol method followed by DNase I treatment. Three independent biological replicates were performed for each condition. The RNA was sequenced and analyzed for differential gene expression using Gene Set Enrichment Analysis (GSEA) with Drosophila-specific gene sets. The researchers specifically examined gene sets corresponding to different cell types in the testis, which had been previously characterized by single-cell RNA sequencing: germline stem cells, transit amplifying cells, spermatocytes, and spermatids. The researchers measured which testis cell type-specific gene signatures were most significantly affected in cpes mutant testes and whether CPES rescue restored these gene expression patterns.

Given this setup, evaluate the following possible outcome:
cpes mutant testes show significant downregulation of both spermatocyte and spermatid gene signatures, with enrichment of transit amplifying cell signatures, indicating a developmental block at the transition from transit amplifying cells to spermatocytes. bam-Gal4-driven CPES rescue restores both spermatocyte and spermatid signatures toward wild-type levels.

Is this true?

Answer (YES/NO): YES